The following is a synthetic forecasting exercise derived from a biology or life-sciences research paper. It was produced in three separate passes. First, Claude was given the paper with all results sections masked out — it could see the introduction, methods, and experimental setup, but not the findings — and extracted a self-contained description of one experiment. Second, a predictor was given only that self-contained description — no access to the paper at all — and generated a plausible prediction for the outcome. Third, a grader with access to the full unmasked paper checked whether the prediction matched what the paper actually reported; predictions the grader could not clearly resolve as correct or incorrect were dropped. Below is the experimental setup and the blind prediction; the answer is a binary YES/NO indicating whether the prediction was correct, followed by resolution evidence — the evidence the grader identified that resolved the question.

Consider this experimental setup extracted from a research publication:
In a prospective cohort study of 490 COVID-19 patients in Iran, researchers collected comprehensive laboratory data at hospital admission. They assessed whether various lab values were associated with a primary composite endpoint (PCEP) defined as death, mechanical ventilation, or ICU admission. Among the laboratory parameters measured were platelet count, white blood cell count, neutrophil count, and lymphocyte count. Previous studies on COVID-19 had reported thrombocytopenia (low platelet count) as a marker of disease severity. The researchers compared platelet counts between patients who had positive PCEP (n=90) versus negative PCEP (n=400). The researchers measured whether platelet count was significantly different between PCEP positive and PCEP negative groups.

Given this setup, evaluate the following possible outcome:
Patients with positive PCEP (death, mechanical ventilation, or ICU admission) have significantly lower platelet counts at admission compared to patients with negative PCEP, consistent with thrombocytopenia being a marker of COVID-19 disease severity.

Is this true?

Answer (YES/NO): NO